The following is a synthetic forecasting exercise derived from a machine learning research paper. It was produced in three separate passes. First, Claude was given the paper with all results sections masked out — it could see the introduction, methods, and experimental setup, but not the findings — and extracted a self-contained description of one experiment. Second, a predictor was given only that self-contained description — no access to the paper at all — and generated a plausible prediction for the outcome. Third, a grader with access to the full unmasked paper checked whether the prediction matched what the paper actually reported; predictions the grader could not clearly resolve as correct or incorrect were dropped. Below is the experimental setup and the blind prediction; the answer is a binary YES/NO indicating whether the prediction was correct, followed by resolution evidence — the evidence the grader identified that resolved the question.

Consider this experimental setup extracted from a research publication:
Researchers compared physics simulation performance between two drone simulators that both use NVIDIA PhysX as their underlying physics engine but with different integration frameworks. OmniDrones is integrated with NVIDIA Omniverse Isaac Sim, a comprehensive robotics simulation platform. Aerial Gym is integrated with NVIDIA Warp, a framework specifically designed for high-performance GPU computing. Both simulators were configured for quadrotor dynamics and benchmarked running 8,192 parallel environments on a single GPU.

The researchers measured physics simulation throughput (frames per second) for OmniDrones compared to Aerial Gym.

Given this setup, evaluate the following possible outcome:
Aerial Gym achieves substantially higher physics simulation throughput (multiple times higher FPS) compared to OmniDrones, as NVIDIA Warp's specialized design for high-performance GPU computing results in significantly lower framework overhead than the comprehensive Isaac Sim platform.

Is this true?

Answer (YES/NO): NO